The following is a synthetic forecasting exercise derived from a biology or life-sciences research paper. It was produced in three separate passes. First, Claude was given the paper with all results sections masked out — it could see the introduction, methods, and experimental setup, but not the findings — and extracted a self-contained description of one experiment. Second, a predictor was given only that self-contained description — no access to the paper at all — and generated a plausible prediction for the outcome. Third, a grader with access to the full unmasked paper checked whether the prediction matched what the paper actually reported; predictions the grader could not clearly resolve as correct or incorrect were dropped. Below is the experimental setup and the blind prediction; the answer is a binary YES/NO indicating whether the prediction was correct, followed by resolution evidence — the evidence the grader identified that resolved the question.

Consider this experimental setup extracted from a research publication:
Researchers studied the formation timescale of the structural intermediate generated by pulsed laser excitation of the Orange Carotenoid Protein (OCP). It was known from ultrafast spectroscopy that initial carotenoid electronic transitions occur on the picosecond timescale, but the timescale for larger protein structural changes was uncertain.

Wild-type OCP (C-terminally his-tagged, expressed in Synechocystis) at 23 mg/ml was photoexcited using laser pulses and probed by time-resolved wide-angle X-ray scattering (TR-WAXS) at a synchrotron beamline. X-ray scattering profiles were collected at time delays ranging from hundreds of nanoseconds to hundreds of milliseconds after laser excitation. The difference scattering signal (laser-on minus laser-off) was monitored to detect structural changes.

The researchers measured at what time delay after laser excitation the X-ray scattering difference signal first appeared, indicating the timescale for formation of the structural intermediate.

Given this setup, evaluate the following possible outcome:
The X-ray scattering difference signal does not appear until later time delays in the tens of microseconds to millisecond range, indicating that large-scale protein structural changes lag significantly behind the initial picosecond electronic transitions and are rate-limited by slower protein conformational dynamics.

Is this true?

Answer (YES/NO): YES